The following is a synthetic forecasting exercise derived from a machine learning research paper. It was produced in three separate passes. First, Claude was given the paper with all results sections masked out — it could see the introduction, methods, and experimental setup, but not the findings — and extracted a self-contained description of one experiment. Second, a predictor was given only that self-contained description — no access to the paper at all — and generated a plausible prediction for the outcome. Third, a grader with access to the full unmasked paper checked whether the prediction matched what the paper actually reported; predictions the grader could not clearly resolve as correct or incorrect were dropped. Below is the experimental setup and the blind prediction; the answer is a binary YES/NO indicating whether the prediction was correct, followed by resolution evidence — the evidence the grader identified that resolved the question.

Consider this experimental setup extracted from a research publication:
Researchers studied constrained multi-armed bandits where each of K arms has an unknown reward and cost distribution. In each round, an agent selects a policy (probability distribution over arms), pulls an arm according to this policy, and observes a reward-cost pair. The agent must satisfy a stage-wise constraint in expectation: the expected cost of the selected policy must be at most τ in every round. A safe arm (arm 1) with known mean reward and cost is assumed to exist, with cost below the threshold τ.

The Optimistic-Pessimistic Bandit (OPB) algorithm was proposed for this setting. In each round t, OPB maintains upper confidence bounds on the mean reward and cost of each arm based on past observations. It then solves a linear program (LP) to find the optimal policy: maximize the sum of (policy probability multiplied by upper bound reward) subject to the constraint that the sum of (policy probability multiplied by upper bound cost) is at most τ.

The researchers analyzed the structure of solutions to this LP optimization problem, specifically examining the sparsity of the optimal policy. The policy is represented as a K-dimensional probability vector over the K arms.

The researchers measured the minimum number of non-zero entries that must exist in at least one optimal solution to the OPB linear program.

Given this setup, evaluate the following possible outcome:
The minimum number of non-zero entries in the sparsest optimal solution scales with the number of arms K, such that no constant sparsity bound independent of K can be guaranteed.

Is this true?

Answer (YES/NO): NO